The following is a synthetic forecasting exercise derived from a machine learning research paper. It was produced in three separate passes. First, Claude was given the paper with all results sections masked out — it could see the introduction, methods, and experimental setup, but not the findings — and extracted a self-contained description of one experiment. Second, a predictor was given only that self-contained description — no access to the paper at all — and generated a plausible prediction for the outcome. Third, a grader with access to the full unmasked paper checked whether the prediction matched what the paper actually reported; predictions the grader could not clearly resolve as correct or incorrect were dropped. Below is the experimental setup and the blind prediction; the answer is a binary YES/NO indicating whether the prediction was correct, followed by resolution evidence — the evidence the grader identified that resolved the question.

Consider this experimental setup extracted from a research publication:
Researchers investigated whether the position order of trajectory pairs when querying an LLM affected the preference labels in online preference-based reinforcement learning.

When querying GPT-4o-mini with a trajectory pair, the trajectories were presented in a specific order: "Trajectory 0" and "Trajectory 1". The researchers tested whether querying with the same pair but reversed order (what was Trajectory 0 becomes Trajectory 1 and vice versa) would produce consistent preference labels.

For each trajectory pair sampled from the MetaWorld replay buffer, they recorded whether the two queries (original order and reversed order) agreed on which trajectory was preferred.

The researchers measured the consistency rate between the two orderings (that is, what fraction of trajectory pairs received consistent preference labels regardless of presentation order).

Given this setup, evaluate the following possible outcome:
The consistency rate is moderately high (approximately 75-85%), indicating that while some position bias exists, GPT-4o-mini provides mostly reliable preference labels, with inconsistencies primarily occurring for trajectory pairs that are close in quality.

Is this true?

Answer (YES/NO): NO